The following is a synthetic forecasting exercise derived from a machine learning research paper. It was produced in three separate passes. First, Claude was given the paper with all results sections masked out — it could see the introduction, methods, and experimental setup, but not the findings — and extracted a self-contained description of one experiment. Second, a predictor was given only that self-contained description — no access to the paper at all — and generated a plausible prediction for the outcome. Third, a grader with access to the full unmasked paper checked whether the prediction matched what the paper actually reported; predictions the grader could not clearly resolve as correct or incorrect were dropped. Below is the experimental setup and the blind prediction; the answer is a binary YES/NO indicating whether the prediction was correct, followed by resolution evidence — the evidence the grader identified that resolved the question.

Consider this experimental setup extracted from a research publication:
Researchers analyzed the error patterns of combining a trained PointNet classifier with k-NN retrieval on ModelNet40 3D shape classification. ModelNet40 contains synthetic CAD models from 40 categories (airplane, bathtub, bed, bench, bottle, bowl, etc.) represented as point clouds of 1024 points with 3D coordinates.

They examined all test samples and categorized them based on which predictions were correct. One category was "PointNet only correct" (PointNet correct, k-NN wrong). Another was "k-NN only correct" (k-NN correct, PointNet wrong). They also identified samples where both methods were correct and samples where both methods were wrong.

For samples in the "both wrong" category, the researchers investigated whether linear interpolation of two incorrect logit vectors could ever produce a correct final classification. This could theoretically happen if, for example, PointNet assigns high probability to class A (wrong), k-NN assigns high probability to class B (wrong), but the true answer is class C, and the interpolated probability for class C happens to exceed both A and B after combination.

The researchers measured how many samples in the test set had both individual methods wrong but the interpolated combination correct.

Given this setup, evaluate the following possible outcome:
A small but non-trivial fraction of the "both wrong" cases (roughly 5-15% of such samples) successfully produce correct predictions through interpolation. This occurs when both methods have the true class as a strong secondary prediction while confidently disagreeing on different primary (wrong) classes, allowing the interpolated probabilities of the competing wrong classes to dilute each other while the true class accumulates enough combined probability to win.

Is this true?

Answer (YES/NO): NO